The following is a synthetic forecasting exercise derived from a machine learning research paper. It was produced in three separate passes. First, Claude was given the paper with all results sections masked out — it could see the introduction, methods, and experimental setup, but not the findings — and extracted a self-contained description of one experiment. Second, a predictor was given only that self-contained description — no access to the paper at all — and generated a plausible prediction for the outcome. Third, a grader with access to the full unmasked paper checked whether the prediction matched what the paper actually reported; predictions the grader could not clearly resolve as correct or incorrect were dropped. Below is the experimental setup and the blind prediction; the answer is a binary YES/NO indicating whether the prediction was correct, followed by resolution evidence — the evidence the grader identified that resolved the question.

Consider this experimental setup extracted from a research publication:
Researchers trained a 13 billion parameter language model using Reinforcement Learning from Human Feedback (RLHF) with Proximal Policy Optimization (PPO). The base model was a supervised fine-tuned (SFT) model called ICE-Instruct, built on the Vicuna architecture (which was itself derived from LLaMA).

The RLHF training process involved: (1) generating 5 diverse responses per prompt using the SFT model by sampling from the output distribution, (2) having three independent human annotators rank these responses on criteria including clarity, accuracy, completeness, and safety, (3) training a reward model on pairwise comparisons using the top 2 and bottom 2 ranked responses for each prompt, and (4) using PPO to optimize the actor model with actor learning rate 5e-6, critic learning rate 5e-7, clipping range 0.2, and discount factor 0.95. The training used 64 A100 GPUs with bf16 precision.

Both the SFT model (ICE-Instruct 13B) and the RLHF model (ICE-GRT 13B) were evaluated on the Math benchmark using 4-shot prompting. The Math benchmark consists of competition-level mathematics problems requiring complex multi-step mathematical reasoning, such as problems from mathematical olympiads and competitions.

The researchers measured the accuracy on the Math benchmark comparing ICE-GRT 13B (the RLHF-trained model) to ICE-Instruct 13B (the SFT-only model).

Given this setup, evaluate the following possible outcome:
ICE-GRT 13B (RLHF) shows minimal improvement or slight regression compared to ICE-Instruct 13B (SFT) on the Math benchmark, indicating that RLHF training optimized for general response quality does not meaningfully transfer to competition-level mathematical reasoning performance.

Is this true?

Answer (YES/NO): YES